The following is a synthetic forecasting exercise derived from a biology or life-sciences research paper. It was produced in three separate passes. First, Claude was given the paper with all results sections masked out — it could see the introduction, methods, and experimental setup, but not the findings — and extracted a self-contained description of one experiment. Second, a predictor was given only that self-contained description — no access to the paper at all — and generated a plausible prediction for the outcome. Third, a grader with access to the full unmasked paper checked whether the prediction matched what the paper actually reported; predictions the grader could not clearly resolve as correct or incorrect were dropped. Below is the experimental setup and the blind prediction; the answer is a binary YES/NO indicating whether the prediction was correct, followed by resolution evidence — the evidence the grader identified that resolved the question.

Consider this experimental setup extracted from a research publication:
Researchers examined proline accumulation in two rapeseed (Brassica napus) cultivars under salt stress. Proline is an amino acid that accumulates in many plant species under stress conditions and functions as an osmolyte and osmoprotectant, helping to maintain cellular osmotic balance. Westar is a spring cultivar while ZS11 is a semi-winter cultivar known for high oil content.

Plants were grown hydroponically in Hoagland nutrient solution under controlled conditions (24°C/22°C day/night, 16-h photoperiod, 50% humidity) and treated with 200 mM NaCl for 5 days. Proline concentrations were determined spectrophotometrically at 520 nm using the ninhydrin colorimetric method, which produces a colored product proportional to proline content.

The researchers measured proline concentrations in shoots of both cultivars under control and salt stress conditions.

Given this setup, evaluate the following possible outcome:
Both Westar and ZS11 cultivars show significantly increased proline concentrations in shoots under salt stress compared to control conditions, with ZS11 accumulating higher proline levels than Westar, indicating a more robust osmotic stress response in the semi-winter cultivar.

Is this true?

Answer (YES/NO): NO